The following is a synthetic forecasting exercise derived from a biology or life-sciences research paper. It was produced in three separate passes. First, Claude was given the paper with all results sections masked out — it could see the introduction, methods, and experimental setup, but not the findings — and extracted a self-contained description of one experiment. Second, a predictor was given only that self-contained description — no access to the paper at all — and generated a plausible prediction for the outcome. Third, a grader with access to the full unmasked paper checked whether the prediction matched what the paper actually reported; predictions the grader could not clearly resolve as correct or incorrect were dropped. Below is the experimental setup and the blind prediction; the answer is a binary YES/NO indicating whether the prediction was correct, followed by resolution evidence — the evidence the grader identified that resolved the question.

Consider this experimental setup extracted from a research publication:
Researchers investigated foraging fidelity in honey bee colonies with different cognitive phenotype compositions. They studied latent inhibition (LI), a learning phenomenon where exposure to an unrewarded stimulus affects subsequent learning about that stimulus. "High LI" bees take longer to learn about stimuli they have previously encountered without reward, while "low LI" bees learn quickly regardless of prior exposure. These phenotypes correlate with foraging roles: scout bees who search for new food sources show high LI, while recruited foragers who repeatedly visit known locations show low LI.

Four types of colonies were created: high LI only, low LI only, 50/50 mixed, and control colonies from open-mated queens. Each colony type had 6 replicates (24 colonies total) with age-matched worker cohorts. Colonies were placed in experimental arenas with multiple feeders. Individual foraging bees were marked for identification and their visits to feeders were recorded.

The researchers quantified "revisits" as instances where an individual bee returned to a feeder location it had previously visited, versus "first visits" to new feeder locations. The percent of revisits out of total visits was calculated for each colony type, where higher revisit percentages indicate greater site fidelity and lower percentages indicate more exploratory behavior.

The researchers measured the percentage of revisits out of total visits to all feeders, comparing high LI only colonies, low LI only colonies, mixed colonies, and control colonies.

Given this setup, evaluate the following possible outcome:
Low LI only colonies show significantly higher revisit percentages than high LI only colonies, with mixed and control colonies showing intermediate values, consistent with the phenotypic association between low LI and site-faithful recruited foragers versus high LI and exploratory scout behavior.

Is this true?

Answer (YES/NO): NO